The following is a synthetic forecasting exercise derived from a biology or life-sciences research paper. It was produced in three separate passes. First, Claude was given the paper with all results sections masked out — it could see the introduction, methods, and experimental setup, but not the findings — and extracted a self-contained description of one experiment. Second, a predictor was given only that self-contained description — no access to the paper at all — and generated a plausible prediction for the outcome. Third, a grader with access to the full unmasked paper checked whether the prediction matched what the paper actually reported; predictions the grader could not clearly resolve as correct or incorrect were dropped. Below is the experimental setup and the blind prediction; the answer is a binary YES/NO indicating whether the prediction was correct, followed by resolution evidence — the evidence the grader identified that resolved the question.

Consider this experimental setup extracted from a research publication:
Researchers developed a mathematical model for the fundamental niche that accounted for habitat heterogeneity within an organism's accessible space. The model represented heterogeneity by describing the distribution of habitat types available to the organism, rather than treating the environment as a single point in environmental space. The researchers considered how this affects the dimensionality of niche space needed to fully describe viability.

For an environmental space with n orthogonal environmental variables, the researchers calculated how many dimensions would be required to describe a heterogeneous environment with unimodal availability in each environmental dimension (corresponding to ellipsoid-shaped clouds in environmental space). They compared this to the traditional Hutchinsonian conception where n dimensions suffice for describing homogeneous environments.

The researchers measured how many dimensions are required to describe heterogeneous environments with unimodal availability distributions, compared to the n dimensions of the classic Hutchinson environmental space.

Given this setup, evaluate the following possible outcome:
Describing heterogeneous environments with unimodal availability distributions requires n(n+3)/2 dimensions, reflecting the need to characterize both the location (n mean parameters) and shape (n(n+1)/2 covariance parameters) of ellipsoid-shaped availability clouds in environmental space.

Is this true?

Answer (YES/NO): NO